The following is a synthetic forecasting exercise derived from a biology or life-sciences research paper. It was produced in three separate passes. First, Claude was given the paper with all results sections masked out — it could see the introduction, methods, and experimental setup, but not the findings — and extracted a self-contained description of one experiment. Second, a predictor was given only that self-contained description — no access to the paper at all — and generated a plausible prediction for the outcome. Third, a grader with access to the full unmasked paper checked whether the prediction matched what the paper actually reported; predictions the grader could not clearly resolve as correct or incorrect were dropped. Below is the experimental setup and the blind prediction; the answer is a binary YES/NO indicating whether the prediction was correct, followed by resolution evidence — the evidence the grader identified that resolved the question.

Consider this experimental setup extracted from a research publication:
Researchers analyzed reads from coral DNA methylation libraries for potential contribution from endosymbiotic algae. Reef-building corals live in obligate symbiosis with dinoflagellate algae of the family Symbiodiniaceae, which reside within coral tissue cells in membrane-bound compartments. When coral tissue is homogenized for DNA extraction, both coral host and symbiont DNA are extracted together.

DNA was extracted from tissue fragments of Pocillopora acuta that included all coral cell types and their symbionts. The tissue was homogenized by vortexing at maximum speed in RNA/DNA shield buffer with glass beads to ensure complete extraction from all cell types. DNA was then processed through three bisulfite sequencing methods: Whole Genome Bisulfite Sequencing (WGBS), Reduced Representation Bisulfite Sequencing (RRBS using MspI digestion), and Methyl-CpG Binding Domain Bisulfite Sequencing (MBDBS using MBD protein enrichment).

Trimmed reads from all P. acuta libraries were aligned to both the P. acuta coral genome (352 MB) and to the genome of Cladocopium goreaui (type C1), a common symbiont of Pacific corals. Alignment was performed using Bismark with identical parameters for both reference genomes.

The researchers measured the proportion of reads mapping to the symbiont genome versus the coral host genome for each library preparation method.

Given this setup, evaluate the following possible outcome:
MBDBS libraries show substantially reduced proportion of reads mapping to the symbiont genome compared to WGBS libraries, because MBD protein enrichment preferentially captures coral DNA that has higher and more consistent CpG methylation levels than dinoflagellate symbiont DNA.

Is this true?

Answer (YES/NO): NO